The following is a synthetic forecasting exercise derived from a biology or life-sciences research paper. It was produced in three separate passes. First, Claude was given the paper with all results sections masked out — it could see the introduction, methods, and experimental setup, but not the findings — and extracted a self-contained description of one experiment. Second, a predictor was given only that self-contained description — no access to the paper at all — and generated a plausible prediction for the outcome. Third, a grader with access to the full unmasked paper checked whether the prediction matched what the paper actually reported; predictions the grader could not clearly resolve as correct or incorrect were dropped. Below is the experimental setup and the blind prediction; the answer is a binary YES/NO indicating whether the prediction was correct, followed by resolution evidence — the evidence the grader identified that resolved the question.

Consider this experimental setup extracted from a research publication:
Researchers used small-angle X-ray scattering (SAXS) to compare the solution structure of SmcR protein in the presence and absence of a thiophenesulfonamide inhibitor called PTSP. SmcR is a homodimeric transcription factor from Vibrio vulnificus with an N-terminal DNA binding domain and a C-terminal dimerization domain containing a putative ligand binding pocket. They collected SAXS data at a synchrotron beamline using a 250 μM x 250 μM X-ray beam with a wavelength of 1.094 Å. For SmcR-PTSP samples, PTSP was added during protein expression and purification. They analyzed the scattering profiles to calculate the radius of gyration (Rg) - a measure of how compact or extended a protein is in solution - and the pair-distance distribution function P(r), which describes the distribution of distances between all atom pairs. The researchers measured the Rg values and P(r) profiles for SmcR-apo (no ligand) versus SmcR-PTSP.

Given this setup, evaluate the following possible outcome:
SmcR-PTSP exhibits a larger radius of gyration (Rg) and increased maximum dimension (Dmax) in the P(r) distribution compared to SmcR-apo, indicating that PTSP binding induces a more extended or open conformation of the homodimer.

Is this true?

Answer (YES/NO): YES